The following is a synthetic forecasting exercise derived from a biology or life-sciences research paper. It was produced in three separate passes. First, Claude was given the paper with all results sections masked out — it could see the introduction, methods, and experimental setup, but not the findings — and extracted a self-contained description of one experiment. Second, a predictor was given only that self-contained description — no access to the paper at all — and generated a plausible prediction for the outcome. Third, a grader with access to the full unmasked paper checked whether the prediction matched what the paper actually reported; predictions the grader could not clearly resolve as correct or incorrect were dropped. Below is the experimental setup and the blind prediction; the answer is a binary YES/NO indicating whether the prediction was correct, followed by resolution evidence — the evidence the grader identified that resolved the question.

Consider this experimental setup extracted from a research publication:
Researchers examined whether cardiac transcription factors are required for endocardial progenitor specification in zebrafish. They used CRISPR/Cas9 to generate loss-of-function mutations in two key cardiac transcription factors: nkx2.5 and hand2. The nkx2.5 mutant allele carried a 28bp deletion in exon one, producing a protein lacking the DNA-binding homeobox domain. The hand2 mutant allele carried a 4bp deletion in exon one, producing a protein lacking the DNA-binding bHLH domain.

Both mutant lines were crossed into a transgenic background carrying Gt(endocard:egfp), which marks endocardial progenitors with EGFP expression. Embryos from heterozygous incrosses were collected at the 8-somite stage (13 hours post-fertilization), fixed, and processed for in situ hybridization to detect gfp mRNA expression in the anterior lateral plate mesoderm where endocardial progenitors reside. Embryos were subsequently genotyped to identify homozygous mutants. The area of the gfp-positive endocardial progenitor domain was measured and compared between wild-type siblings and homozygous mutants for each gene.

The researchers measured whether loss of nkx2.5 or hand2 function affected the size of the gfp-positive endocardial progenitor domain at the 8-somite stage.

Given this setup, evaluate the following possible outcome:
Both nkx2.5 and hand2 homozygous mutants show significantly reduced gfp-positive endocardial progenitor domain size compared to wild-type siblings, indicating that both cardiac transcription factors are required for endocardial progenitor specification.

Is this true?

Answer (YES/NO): NO